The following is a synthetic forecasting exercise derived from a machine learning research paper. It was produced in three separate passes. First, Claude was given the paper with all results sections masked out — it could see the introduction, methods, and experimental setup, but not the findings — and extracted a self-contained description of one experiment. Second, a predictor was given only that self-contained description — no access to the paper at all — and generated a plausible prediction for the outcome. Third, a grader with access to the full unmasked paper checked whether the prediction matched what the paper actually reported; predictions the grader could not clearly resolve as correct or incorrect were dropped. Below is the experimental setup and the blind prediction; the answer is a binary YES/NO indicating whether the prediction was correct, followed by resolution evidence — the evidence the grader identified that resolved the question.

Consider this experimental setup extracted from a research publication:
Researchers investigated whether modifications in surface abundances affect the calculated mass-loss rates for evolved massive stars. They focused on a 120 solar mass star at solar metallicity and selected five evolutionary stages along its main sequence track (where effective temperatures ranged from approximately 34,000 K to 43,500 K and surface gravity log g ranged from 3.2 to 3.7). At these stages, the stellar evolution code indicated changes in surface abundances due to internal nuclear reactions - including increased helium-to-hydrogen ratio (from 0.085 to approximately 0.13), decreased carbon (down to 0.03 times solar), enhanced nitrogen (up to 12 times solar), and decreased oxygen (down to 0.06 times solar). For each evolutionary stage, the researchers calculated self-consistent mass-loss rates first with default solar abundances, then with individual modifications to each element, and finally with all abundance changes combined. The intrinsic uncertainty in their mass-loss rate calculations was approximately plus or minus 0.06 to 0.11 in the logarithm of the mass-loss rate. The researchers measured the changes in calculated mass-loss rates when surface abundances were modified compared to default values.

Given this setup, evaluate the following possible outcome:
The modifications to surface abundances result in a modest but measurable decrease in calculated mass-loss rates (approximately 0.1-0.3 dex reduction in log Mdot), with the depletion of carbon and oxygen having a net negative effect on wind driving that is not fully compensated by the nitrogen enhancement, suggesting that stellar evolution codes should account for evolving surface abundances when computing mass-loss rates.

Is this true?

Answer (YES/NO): NO